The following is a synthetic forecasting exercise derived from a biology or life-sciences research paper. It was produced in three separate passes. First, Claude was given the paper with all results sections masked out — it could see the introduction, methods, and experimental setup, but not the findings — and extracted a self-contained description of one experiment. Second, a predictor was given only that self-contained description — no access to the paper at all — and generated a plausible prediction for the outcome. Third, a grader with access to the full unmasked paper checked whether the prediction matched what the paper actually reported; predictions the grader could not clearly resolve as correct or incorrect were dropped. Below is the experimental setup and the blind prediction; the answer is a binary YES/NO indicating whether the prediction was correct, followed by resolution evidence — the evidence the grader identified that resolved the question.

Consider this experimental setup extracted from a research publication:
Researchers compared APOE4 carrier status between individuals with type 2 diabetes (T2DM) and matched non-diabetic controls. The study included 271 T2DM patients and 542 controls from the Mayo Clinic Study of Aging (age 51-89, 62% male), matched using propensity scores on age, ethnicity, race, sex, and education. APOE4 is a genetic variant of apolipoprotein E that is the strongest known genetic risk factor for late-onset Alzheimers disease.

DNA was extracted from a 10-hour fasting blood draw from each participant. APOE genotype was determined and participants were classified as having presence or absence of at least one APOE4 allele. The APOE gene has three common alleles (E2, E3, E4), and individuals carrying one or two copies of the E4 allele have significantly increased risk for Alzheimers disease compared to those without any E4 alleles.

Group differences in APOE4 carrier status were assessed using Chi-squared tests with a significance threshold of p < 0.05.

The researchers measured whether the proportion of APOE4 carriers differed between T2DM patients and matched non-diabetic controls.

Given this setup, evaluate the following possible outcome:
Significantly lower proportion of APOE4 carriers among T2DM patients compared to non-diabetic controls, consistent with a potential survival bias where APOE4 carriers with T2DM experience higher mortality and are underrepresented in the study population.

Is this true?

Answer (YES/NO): YES